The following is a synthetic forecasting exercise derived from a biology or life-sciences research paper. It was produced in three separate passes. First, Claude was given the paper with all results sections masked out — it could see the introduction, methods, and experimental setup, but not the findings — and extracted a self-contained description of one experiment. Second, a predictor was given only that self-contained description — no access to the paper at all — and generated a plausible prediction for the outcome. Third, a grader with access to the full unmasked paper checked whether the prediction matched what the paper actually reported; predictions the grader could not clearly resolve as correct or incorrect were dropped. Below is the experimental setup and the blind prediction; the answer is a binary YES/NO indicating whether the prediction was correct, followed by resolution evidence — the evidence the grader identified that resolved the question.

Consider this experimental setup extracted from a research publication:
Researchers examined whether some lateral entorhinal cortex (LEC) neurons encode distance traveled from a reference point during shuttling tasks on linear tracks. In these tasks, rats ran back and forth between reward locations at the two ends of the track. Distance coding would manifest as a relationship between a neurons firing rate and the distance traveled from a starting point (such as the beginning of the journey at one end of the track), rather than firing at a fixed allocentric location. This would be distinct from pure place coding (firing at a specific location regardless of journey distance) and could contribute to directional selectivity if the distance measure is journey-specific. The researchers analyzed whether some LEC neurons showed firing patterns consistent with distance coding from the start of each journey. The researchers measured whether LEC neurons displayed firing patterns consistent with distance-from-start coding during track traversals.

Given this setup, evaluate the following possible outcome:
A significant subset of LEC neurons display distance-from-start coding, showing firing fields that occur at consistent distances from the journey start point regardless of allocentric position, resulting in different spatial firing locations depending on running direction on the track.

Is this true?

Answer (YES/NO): YES